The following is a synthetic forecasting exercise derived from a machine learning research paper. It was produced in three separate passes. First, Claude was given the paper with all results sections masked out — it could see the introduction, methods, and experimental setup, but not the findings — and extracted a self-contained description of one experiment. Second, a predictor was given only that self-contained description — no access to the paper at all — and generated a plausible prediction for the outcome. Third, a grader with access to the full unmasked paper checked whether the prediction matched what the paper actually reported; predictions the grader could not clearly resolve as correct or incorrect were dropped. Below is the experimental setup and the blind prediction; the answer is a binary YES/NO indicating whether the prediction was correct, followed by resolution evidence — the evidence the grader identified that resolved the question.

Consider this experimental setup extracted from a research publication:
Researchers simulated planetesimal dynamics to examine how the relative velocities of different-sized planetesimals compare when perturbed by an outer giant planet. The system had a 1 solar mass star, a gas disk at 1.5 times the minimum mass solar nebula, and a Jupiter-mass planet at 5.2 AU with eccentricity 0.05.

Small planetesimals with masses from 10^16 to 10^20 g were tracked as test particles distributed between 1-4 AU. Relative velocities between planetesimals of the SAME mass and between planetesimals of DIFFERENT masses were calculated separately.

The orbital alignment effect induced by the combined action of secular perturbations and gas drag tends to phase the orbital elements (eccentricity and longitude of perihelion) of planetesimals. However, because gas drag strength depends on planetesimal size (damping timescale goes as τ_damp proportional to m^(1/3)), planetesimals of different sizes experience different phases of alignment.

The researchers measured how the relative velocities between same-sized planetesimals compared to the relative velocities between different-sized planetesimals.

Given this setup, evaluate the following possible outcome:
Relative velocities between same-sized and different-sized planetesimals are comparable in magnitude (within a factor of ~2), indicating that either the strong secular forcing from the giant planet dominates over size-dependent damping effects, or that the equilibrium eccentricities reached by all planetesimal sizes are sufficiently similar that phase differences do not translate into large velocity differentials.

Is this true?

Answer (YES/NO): NO